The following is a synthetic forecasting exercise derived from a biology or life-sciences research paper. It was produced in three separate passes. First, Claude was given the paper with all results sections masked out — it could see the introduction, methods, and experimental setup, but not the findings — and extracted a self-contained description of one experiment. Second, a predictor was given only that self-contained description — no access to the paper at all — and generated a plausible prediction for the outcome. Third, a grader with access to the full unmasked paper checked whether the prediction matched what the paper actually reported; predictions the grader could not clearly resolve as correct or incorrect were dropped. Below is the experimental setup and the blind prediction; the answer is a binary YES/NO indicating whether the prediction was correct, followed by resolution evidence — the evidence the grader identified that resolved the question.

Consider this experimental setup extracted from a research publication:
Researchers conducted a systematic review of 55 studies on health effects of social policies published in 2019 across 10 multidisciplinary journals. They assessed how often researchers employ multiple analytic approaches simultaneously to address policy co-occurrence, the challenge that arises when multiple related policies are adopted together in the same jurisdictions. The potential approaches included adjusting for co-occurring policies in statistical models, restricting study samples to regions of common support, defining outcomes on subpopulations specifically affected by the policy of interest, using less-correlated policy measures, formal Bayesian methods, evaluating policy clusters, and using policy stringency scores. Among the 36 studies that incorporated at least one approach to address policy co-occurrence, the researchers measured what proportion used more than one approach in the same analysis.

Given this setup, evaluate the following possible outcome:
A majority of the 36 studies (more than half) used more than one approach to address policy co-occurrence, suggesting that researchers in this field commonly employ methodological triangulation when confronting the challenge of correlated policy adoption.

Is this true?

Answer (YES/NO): NO